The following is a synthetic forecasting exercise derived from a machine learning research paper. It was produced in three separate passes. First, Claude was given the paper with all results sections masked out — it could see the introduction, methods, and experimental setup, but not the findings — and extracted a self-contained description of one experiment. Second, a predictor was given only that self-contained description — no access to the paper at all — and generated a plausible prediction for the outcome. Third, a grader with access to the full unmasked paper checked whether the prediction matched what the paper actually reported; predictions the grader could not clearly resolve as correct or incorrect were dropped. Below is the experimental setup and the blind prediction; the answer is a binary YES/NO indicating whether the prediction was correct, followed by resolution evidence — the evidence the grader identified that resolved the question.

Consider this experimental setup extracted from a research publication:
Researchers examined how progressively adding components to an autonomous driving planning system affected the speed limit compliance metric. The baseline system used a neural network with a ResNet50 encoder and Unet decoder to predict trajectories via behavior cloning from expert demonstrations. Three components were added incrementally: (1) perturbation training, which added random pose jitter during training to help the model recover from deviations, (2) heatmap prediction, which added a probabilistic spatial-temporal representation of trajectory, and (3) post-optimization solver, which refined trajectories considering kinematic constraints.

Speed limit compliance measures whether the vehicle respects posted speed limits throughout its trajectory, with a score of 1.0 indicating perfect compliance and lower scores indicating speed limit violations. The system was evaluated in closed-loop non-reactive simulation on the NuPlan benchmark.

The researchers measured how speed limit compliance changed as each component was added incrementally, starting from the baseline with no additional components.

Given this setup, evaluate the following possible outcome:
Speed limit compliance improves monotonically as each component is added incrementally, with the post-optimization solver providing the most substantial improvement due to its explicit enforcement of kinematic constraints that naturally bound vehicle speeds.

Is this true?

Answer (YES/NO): NO